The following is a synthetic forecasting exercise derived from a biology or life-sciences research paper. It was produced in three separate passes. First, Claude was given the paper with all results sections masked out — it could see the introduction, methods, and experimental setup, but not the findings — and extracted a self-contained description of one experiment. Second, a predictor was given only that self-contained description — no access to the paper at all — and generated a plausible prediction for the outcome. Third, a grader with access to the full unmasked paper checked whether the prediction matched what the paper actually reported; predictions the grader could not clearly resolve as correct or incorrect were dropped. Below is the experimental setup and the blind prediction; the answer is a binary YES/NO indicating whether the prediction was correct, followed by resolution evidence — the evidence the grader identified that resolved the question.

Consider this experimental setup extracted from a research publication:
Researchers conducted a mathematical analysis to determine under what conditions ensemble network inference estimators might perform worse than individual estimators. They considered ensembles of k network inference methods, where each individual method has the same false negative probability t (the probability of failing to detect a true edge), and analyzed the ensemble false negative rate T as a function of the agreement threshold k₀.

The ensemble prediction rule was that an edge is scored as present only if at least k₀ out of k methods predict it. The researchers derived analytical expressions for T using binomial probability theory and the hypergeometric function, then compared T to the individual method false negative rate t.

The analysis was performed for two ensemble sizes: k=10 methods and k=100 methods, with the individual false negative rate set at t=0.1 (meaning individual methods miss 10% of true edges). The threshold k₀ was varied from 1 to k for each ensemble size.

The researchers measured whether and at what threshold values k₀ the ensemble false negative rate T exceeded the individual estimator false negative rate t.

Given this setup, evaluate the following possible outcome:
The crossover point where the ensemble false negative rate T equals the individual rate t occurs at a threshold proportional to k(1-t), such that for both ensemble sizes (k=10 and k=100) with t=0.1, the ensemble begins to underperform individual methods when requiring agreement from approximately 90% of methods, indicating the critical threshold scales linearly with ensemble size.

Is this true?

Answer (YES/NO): NO